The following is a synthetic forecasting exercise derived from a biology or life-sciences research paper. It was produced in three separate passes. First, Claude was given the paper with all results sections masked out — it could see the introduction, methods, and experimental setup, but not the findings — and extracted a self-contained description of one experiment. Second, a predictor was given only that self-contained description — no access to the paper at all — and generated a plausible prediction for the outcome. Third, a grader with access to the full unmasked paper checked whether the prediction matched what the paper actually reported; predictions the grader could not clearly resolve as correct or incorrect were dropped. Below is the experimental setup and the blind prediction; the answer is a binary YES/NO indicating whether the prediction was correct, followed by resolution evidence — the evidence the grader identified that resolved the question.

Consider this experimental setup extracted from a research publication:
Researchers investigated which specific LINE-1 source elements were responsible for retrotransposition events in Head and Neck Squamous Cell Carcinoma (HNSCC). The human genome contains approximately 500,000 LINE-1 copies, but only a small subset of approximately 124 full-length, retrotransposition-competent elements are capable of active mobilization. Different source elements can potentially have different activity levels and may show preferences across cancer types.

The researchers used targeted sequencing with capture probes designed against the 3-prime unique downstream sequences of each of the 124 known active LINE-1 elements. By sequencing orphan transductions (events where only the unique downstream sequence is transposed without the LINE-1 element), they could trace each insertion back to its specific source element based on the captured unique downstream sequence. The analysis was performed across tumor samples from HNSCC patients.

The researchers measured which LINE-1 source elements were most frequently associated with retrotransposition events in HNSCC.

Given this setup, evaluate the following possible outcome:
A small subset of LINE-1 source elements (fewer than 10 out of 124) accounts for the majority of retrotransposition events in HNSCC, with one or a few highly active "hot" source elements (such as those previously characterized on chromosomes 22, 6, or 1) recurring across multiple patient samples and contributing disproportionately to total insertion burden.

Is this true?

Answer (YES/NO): YES